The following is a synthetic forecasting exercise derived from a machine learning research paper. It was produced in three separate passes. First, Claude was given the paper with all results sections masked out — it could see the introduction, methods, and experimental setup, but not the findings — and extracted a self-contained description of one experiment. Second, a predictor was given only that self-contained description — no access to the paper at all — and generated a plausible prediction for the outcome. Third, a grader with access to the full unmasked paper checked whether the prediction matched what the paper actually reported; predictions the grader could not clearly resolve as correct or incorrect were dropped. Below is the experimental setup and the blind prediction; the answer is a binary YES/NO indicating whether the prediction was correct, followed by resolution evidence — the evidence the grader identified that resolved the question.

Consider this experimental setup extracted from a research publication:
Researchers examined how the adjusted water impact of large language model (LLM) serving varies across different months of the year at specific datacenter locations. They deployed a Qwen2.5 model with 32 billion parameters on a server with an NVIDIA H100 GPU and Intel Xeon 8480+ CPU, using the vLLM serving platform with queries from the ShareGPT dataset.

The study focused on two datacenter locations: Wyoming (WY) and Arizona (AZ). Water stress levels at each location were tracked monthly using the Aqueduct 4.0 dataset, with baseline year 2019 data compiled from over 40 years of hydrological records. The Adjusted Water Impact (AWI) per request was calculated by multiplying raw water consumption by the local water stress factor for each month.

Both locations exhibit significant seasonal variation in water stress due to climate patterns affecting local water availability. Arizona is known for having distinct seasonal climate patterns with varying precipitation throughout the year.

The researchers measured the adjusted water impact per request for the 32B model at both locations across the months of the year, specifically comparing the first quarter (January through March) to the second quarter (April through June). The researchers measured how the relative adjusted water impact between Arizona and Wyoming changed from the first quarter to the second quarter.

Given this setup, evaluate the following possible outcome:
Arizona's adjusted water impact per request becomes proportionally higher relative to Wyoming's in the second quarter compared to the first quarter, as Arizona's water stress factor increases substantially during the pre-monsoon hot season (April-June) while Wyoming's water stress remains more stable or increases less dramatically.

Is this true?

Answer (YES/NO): YES